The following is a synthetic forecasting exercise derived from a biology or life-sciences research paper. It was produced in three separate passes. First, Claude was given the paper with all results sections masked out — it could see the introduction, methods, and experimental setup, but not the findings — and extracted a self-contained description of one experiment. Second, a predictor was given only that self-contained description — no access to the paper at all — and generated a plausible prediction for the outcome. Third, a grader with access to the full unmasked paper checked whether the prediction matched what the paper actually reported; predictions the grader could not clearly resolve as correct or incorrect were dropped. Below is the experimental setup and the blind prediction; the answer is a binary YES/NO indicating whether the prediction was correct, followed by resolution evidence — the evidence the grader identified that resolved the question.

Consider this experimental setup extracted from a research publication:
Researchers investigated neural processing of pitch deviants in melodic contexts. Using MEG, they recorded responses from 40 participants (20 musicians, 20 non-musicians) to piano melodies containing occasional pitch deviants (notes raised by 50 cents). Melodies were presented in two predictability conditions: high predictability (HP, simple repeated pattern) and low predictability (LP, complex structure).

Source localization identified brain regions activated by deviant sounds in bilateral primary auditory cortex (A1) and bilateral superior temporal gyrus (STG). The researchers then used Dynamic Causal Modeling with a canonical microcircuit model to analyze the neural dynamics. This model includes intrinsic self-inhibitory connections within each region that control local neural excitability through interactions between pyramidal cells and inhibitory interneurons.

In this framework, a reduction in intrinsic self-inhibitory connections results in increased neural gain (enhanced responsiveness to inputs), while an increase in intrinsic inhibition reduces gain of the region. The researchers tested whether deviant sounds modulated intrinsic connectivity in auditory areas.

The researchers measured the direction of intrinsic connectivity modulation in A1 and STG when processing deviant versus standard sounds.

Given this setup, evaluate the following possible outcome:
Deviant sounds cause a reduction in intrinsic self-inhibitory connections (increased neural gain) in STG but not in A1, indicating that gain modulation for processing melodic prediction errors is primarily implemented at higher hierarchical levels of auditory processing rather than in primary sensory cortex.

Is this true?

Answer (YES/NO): NO